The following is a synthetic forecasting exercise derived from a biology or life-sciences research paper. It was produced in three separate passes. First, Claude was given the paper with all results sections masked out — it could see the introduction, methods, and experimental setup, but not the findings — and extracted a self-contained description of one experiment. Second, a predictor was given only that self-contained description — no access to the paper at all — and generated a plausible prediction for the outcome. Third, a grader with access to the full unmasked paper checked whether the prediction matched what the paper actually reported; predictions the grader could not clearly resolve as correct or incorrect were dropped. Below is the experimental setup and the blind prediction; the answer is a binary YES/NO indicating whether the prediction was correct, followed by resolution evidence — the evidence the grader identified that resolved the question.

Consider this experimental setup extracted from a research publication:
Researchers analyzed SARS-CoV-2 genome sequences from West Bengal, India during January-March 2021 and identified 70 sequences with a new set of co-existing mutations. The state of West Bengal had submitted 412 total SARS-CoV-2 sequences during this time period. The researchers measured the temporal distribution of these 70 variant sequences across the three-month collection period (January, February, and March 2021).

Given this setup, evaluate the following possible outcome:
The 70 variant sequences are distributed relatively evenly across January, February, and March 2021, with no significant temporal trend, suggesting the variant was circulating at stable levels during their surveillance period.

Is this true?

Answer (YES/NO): NO